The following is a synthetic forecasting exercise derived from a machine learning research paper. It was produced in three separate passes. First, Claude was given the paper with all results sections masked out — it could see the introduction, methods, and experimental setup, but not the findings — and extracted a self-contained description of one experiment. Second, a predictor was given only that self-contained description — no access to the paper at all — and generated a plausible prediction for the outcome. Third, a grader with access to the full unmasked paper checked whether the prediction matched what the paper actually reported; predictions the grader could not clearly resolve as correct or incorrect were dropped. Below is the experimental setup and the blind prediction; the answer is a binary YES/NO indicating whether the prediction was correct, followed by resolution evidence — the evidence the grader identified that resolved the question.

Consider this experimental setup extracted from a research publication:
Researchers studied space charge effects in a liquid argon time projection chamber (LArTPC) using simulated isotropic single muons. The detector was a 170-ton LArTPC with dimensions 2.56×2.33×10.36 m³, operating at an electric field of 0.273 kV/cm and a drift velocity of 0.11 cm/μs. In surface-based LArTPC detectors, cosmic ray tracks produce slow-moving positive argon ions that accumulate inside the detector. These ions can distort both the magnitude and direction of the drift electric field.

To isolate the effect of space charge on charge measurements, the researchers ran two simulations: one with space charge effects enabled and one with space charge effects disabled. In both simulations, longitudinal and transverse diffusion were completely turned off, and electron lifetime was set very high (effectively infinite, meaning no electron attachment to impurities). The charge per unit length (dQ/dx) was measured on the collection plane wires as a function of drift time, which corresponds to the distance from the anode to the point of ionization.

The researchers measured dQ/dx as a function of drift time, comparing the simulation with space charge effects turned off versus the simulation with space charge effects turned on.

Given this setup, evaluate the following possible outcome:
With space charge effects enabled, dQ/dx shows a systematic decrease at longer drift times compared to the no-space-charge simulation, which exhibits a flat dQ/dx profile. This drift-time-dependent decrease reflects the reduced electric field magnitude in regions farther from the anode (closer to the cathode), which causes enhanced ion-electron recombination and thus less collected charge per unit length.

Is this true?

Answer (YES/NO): NO